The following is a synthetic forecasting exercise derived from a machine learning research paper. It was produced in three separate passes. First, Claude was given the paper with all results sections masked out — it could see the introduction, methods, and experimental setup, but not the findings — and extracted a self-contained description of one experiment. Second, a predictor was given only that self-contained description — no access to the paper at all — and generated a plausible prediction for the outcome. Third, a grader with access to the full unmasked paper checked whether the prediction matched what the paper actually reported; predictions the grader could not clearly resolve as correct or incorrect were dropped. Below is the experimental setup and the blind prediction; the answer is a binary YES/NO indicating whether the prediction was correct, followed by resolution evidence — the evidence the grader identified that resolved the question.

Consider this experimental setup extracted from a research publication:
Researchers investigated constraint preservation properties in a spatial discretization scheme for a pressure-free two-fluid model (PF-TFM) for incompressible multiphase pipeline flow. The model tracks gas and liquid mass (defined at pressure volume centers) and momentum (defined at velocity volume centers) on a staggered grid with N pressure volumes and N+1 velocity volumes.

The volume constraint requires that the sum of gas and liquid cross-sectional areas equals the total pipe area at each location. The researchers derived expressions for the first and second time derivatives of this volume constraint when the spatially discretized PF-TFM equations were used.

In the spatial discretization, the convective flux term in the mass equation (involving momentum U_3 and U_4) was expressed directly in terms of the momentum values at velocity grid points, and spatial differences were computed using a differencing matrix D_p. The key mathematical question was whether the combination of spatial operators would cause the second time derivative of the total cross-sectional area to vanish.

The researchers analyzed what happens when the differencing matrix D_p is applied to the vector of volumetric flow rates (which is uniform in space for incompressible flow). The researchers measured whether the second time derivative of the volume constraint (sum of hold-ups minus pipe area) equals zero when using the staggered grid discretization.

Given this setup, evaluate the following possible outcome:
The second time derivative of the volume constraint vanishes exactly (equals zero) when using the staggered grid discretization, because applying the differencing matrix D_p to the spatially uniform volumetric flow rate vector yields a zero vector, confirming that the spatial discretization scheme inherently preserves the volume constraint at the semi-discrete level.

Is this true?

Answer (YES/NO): YES